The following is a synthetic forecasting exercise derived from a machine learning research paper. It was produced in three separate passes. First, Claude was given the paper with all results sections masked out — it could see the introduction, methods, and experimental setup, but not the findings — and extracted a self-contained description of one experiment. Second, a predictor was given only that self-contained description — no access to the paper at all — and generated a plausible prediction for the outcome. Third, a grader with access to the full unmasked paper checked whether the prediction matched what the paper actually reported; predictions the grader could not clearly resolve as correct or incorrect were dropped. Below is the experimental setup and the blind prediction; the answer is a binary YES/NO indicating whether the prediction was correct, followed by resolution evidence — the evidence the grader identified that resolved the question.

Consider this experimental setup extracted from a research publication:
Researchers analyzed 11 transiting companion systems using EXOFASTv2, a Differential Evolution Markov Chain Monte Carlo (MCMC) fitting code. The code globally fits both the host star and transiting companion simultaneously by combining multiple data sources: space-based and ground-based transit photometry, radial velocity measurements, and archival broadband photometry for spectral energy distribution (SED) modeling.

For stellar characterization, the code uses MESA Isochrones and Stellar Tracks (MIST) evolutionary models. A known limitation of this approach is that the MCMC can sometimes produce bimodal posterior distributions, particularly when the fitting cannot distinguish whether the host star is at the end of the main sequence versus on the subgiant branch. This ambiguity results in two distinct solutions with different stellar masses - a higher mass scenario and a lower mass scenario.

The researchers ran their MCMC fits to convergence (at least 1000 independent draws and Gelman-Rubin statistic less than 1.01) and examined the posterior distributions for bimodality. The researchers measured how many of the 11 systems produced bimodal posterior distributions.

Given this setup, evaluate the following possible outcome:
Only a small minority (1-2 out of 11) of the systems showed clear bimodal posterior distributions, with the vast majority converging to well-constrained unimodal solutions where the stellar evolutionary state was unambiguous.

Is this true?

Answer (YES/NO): NO